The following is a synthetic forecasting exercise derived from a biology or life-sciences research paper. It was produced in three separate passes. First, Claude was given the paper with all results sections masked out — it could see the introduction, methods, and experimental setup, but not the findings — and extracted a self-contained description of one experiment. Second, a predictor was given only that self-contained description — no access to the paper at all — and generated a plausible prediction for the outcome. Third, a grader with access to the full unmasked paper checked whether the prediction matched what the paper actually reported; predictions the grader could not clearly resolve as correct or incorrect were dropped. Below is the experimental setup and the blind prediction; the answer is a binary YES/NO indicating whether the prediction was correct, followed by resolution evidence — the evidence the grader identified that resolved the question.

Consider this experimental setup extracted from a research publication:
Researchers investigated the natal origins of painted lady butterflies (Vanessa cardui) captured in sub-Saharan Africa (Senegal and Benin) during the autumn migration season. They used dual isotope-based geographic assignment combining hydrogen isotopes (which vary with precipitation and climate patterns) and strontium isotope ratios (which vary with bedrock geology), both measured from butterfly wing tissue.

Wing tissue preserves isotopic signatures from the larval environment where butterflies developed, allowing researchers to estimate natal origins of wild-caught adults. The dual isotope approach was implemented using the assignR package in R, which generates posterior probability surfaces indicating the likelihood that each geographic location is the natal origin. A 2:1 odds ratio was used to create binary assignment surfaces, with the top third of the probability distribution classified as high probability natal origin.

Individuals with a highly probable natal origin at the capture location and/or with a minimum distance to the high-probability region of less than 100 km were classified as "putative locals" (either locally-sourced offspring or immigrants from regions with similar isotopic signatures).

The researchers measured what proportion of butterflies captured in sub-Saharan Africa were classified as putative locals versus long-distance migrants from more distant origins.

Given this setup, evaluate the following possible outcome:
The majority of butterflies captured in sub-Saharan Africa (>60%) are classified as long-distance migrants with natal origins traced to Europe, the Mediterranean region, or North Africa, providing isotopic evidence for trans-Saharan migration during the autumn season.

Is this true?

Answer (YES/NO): YES